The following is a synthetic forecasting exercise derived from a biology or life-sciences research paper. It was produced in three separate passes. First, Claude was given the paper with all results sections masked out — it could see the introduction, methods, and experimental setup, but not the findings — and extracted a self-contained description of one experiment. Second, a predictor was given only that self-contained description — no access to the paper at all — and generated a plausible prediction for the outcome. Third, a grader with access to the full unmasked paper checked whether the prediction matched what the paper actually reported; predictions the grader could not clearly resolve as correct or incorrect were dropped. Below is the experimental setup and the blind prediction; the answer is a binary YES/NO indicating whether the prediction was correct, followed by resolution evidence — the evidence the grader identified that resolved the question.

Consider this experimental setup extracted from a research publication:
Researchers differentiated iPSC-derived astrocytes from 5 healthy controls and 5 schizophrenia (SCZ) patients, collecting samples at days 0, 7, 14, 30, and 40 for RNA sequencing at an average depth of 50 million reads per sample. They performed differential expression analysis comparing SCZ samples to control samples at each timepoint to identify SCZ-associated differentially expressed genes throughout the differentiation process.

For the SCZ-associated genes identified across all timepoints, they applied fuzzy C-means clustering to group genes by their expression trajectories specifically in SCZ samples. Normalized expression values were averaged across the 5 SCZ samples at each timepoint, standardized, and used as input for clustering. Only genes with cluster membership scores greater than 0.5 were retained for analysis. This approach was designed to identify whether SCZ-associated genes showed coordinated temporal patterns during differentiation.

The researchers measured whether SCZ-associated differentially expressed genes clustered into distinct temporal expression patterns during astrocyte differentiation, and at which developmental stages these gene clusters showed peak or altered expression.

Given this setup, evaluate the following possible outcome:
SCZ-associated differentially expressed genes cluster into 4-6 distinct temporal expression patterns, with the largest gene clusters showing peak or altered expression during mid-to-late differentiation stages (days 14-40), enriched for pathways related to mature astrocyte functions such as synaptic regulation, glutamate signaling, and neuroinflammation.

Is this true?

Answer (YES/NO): NO